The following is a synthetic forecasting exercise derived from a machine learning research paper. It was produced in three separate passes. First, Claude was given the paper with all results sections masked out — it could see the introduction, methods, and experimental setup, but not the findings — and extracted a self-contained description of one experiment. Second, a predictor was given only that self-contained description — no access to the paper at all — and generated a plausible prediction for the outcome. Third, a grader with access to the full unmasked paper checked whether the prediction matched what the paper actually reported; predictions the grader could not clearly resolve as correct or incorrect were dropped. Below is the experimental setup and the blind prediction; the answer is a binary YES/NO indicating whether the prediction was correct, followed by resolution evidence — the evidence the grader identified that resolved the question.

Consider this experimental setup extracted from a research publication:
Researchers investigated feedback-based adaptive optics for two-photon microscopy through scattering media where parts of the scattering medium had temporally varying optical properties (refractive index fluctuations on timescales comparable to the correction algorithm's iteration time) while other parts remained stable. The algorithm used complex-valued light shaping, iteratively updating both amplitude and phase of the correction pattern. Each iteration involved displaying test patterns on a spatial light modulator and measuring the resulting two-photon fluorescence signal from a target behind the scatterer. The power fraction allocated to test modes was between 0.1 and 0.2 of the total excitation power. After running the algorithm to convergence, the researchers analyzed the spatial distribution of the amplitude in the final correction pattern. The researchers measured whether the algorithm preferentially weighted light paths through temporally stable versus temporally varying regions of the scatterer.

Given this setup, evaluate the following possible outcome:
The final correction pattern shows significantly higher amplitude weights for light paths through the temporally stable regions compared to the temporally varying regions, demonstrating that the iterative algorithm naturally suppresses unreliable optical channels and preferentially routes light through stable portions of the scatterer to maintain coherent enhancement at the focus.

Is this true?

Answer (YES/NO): YES